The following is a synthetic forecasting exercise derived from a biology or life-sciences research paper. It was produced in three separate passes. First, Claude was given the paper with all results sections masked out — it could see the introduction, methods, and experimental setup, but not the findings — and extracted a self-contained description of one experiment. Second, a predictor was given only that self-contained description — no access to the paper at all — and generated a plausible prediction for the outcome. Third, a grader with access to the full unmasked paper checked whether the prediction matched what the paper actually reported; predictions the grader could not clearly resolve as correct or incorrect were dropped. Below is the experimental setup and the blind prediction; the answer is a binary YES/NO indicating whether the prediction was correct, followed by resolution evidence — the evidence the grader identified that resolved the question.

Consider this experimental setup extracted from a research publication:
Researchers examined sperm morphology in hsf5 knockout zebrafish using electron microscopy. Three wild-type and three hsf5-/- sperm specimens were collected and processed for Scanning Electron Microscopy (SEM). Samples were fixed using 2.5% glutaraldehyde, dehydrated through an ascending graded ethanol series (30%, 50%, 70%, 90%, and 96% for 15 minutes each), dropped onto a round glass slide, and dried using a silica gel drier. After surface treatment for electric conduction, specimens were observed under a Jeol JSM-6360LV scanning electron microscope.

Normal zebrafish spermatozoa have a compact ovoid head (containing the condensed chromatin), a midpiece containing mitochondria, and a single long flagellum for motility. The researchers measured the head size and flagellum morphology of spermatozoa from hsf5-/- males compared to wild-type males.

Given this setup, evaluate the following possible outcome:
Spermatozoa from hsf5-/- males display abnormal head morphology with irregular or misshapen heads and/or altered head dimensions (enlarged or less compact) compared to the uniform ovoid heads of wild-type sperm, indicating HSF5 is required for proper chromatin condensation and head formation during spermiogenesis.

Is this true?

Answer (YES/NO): YES